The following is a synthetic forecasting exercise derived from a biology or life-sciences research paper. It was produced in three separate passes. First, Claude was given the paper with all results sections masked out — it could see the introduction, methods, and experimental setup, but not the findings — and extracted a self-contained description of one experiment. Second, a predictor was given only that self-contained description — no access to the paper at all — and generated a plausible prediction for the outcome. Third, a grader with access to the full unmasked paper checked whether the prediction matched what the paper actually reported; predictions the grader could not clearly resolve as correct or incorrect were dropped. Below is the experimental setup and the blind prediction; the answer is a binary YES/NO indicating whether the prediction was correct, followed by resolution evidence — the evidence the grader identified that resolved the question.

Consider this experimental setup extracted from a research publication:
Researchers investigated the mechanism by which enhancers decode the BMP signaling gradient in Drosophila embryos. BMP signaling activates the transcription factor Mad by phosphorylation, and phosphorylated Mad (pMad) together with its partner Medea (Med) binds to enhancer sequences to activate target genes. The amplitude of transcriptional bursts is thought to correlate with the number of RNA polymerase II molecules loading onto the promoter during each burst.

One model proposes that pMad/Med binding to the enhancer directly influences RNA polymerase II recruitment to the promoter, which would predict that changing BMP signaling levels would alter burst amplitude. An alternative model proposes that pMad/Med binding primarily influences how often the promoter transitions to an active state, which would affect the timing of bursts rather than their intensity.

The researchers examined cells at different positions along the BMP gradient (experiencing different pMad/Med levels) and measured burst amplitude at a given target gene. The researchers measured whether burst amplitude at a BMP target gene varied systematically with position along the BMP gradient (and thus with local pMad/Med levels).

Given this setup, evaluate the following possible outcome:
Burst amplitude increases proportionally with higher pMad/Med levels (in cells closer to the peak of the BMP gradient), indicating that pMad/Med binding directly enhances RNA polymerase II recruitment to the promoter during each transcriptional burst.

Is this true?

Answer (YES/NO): NO